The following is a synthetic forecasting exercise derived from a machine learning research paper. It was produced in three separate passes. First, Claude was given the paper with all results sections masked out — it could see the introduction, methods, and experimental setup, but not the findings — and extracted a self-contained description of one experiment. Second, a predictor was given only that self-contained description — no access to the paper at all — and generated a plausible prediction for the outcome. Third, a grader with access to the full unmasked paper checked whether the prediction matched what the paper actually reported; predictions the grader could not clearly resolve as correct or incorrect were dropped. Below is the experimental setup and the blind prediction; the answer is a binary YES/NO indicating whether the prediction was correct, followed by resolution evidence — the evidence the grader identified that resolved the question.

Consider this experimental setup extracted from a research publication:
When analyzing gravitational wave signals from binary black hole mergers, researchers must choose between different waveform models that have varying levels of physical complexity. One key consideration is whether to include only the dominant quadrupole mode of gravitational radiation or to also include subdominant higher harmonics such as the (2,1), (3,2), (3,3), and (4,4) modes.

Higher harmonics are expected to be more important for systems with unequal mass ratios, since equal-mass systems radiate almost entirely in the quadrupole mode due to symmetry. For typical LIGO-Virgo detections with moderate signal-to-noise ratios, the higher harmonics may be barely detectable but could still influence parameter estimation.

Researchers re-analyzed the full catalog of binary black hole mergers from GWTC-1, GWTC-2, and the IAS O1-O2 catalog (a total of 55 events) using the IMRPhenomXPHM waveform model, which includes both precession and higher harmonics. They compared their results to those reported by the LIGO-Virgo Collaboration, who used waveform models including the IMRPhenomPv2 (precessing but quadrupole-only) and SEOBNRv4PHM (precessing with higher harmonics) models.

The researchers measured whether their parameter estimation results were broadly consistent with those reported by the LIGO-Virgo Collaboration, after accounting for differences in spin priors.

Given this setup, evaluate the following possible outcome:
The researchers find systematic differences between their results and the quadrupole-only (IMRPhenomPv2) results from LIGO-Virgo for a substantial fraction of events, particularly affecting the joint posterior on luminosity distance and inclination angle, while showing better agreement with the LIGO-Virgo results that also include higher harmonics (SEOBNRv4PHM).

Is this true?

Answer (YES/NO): NO